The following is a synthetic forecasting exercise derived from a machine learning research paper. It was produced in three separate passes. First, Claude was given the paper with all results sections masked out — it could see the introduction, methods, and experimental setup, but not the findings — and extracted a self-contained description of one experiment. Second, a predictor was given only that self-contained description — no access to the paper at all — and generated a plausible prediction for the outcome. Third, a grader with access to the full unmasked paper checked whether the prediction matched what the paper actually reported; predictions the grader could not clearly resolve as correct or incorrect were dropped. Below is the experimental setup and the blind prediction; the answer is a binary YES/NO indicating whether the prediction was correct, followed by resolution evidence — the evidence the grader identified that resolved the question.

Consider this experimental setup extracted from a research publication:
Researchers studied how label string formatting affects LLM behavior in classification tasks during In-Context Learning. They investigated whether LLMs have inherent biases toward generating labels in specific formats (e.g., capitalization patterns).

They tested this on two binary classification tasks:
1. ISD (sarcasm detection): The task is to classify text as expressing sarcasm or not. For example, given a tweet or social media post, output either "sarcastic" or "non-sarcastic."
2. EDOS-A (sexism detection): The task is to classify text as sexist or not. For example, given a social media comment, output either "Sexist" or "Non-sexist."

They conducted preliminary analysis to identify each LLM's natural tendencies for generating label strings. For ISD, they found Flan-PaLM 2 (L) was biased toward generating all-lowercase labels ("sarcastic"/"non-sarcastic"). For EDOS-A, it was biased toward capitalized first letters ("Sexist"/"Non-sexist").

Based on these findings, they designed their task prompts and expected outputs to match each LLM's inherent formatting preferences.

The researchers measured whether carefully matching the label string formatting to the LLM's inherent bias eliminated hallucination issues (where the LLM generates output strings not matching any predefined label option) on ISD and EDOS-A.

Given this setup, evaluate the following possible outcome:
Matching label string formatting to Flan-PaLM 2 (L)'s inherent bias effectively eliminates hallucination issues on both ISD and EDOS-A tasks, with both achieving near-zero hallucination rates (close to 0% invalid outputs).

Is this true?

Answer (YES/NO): YES